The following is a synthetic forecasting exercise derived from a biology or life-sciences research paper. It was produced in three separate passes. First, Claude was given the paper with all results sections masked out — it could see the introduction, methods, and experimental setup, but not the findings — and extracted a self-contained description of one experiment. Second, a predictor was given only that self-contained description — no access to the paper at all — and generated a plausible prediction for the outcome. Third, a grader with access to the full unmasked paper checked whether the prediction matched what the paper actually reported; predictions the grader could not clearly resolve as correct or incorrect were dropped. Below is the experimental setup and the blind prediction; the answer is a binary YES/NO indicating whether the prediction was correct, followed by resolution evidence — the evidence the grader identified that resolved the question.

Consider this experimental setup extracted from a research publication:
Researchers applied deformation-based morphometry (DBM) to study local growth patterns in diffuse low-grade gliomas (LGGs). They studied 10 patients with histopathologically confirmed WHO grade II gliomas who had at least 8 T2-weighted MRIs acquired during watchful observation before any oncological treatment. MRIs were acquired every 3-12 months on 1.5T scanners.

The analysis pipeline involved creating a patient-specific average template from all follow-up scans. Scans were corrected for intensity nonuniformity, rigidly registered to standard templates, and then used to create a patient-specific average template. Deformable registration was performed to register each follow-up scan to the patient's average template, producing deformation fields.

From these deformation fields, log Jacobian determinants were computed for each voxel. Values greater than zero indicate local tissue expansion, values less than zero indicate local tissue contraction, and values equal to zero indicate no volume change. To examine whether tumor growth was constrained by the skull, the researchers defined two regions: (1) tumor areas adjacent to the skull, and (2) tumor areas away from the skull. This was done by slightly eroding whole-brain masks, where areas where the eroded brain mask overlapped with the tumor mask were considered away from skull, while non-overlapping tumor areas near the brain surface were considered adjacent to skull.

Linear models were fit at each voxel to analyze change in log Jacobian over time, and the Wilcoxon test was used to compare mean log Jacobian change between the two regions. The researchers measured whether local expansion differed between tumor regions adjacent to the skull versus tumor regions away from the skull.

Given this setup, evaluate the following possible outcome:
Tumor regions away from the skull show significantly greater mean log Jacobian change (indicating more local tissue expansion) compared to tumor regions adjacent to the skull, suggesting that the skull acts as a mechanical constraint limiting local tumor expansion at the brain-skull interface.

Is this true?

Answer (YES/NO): YES